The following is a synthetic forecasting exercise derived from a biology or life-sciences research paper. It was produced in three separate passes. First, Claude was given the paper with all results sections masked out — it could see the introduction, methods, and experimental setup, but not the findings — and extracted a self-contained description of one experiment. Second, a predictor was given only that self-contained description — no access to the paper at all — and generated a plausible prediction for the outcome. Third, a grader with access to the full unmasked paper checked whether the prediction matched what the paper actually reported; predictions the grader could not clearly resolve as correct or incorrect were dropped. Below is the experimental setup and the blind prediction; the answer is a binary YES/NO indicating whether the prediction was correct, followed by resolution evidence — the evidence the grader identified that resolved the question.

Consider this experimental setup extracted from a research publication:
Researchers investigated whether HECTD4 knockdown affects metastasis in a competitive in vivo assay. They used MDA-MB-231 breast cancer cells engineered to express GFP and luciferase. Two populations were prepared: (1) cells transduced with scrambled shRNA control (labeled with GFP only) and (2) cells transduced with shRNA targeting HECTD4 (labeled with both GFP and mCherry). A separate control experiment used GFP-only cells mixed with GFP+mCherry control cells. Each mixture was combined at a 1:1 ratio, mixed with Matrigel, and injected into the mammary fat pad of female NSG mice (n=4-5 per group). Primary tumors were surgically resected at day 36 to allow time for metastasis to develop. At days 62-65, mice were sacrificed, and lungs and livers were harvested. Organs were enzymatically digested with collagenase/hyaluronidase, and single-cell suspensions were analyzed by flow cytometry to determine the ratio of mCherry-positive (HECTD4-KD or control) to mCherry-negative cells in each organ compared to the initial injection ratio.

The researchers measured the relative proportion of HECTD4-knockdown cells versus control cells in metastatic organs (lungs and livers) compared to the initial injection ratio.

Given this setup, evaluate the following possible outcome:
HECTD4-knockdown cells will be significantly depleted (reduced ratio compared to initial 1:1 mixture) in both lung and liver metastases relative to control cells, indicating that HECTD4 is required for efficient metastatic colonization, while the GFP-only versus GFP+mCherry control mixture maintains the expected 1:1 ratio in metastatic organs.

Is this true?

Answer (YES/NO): NO